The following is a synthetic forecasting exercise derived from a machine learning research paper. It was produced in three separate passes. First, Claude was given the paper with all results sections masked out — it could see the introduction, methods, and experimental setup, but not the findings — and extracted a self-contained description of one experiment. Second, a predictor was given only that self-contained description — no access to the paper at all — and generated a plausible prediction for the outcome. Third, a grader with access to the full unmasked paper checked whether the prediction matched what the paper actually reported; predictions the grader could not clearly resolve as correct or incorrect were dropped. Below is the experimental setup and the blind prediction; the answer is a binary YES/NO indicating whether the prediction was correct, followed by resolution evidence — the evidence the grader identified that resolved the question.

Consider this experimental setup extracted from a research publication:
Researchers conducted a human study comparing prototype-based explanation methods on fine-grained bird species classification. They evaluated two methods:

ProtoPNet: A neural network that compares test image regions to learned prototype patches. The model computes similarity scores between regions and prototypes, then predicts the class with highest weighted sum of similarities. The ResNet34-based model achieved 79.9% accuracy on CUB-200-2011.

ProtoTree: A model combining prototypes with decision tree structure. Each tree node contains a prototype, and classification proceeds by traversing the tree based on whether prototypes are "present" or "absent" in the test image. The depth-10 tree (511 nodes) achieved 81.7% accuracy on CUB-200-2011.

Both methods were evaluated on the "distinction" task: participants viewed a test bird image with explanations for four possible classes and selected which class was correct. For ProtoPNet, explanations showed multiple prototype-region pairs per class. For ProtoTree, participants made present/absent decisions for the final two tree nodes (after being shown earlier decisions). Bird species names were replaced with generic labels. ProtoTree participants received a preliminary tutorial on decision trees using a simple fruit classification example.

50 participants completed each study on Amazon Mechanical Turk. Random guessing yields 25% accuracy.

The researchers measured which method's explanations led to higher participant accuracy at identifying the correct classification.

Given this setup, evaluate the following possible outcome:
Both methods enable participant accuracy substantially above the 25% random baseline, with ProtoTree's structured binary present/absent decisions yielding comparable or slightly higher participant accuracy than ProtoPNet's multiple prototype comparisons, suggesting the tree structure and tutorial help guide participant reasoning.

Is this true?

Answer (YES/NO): NO